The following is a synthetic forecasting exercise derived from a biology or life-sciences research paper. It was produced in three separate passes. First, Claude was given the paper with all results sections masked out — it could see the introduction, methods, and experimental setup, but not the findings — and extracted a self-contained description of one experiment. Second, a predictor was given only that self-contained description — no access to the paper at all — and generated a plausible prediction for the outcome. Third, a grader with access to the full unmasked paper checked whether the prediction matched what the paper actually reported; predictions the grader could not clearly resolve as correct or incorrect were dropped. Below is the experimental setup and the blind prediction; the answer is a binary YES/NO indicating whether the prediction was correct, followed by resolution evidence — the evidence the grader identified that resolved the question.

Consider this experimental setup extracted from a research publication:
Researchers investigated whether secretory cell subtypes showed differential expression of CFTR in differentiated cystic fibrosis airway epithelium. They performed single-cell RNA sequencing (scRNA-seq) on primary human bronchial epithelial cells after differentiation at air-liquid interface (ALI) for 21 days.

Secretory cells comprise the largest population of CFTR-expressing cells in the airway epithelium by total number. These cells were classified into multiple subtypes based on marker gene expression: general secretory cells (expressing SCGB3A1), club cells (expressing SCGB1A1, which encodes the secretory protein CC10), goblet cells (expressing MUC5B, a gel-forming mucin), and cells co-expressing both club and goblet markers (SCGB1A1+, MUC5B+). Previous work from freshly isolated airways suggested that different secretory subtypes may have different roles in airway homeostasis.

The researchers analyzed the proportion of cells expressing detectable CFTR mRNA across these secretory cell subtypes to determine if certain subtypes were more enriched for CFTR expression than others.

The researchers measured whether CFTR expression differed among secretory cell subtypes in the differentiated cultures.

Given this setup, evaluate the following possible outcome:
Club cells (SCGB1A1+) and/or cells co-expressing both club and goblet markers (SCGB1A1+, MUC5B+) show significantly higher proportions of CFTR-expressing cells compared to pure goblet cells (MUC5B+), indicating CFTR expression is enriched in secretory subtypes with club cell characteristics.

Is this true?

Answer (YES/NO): NO